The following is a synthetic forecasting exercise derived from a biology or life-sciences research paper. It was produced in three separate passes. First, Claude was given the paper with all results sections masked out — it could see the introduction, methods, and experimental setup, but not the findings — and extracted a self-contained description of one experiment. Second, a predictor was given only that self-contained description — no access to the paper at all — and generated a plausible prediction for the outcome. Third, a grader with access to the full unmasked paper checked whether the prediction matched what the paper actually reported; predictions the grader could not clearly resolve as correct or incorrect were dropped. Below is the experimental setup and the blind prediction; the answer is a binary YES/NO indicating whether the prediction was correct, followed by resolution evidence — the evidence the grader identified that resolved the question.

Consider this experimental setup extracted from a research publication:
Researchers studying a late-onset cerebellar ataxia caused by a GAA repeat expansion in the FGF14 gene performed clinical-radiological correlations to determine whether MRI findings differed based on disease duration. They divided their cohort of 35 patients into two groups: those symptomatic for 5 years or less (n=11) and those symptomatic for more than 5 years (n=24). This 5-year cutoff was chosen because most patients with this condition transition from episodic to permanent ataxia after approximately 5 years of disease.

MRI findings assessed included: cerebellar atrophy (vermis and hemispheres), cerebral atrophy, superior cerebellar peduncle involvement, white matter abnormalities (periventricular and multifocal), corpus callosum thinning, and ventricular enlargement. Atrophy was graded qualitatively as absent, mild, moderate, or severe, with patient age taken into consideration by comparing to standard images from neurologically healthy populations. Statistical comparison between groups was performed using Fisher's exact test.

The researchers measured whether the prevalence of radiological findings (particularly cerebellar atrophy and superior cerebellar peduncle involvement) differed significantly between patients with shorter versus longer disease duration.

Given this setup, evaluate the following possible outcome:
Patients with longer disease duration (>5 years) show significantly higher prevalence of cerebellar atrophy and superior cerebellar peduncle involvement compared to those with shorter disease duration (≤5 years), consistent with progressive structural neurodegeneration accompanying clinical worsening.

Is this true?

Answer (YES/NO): NO